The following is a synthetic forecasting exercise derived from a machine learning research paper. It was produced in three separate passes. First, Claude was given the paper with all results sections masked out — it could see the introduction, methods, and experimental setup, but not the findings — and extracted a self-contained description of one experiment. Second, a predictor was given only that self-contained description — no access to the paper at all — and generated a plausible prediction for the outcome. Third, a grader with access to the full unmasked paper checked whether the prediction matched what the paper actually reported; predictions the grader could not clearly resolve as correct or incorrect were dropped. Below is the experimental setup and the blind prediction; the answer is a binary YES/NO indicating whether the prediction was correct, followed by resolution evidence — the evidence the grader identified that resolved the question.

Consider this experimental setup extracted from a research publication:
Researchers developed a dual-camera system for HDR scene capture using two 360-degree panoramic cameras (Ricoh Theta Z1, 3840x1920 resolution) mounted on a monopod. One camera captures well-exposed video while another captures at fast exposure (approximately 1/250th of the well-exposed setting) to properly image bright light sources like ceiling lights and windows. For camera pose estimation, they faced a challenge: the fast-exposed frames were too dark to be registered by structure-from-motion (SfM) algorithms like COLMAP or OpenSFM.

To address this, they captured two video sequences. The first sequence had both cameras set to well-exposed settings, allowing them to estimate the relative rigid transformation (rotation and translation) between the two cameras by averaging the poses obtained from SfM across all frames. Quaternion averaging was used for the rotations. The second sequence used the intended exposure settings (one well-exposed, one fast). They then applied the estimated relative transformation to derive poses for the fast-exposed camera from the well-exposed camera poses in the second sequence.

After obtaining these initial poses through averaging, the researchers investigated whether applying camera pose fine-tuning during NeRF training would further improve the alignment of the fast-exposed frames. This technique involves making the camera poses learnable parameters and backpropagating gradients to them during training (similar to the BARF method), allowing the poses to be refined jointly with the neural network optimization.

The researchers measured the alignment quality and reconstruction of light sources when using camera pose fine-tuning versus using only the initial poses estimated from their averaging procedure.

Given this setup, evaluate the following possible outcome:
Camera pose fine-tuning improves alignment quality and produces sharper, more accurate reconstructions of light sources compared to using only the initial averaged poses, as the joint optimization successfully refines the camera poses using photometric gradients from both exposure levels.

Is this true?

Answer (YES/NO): NO